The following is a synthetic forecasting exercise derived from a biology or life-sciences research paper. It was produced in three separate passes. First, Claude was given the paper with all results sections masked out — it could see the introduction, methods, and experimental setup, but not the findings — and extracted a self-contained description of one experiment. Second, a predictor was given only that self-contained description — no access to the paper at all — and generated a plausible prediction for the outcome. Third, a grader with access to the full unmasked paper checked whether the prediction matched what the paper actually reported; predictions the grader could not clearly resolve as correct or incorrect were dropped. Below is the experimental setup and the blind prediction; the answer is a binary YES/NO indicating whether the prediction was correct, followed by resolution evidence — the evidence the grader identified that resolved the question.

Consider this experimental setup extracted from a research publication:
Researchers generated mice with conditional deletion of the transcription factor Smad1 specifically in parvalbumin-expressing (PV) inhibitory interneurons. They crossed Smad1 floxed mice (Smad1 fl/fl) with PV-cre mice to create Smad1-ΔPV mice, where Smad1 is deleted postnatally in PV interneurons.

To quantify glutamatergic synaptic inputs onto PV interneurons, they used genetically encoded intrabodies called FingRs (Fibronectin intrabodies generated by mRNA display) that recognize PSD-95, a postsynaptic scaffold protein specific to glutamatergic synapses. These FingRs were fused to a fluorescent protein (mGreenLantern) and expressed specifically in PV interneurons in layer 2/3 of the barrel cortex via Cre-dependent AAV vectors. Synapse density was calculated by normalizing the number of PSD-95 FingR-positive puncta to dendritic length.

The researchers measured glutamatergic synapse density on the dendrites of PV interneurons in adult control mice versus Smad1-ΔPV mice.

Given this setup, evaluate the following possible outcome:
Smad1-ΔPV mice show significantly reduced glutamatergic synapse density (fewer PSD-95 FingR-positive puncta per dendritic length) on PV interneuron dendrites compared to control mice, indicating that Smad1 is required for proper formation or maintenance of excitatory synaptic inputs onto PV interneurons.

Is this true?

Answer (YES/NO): YES